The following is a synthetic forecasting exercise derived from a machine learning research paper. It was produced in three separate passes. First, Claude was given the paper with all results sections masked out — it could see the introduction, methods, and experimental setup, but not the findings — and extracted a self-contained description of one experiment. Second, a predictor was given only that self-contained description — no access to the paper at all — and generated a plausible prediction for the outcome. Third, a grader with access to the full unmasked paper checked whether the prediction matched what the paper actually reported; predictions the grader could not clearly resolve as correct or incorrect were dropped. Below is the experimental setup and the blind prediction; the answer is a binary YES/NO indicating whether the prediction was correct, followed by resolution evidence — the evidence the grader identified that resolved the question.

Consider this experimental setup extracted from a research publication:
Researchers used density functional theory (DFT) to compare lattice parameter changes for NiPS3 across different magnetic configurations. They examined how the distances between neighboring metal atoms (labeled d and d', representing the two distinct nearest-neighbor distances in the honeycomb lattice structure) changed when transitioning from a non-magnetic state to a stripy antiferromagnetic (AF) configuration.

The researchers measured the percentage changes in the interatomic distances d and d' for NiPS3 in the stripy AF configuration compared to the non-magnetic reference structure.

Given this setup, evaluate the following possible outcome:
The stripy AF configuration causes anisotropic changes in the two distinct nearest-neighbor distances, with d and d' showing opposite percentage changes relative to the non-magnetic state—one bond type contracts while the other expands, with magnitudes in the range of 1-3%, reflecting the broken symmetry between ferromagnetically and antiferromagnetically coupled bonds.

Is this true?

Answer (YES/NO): NO